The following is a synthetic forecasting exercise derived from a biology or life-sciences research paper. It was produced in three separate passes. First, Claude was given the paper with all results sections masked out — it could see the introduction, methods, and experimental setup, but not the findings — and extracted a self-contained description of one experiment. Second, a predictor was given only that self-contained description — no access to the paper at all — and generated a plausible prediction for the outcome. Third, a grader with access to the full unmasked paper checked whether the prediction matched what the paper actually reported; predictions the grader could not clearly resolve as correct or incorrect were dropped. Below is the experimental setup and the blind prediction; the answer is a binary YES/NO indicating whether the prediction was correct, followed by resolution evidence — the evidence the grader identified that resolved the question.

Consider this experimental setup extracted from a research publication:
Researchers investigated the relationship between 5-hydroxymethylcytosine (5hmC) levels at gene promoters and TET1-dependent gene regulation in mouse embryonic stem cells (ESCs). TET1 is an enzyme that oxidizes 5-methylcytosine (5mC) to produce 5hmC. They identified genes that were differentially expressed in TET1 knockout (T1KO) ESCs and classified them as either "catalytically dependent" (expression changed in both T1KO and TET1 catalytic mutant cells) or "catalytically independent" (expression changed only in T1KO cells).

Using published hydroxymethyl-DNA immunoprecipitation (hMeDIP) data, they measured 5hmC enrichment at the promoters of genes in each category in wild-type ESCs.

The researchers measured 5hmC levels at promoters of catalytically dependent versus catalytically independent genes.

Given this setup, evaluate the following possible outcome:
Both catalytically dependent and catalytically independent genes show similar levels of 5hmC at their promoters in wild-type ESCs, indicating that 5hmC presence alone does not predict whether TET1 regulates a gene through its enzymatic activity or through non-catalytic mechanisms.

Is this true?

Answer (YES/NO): NO